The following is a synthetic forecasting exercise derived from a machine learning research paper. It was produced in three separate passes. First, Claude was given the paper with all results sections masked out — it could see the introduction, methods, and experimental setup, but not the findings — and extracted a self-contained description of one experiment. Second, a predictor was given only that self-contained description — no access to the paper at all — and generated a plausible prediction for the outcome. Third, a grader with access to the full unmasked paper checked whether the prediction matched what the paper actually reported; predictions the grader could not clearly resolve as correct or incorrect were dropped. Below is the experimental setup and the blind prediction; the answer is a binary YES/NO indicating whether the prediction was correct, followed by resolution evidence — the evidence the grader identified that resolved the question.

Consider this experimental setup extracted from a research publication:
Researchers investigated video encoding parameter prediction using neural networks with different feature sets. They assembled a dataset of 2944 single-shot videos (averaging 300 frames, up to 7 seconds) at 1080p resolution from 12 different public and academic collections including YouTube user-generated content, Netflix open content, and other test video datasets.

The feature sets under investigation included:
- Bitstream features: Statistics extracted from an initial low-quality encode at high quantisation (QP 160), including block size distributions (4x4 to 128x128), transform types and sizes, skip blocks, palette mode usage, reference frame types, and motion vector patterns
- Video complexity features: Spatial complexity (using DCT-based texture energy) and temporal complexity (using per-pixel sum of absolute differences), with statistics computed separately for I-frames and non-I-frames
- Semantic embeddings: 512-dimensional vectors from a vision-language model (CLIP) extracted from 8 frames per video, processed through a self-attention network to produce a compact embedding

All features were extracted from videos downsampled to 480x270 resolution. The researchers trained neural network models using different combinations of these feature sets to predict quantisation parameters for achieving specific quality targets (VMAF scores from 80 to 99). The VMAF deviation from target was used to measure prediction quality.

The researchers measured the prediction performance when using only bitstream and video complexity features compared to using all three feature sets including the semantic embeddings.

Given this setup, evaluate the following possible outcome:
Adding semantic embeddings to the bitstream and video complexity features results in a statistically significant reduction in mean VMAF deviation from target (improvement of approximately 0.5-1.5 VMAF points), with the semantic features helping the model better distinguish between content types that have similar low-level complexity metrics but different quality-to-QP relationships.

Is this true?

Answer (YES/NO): YES